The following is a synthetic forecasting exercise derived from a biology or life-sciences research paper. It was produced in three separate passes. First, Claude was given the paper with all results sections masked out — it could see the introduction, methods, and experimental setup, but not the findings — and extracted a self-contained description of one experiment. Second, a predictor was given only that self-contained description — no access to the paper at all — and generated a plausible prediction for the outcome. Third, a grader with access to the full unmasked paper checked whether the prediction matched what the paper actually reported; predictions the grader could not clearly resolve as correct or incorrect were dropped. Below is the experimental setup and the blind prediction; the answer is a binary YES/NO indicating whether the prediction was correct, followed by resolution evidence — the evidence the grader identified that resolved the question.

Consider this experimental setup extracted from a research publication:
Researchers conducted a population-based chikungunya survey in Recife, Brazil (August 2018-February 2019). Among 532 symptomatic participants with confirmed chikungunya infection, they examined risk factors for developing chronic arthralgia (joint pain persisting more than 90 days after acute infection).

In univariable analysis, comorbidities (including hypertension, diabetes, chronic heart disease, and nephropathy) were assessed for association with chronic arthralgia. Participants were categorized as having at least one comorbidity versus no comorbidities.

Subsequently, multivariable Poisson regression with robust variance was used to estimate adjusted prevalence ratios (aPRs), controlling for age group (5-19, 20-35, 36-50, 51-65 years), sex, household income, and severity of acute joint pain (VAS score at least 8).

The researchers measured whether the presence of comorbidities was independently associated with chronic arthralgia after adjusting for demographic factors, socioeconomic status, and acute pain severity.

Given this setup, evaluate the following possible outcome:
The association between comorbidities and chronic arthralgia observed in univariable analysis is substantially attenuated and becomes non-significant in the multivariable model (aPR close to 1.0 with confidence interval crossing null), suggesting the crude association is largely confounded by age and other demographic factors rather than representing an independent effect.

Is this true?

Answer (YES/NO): YES